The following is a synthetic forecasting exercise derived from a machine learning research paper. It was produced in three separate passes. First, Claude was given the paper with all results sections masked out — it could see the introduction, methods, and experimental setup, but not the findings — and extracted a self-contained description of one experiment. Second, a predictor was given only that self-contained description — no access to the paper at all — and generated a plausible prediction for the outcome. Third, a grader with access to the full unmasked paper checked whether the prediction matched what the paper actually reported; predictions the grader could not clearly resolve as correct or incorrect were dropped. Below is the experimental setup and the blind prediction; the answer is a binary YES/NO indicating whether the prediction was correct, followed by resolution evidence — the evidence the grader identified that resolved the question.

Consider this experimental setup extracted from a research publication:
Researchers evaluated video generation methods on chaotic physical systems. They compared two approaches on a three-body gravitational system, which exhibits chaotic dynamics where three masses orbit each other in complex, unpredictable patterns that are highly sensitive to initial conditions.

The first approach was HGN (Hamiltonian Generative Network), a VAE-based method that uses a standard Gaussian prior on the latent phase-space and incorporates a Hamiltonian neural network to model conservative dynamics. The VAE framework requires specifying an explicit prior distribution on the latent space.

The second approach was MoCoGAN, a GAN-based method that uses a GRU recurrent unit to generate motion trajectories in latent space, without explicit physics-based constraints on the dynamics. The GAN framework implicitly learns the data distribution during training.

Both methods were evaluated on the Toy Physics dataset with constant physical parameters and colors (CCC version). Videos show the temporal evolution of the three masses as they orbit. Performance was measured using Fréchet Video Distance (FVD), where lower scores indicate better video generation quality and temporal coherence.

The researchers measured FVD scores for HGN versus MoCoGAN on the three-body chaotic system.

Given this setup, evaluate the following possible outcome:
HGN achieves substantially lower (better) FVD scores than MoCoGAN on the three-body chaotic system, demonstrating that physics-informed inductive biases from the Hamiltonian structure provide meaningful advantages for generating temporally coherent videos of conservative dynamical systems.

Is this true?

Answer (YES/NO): YES